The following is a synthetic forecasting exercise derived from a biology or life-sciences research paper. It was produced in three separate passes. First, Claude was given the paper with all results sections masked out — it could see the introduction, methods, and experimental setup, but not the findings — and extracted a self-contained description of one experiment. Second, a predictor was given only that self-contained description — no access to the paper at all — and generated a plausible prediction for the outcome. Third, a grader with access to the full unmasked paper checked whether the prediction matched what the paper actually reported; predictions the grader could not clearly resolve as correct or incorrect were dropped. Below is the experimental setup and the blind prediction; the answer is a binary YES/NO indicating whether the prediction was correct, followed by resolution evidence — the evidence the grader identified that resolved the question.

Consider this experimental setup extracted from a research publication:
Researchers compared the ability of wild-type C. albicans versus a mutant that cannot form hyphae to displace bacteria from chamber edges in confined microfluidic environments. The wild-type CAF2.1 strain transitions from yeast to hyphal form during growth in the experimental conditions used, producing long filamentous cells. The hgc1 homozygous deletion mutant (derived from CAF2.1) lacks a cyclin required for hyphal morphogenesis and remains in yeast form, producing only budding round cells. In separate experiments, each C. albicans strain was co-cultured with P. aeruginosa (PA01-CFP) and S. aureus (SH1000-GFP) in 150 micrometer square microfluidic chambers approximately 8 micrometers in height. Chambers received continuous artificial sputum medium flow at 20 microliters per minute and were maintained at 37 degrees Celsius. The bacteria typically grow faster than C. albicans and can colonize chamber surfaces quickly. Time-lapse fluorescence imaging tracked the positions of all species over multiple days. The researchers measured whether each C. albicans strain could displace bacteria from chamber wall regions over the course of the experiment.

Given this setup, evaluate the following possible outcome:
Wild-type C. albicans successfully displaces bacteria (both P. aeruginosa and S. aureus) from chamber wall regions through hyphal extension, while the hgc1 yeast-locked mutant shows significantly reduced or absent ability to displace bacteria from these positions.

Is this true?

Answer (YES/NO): YES